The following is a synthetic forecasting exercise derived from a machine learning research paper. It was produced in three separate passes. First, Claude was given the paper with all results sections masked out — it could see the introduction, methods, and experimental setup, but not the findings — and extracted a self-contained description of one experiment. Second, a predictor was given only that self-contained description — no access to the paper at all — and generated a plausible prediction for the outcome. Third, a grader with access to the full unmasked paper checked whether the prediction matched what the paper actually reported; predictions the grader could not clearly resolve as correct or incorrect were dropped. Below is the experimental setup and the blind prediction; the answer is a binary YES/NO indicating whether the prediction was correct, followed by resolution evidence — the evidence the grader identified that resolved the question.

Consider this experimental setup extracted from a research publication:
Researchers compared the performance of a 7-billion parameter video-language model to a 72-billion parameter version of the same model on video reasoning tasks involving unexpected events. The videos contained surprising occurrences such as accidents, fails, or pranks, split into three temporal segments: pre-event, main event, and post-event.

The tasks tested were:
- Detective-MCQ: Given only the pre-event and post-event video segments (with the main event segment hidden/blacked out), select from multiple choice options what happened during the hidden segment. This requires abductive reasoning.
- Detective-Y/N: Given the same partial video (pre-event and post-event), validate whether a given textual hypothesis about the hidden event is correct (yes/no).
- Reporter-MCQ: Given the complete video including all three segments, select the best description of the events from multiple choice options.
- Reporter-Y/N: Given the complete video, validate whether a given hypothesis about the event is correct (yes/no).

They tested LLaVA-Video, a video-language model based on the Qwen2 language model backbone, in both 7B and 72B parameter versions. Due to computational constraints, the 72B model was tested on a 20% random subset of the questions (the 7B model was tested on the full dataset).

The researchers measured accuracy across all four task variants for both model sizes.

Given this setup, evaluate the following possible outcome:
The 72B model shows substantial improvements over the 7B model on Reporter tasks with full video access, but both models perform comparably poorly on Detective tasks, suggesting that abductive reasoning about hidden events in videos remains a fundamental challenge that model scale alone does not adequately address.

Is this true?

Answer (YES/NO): NO